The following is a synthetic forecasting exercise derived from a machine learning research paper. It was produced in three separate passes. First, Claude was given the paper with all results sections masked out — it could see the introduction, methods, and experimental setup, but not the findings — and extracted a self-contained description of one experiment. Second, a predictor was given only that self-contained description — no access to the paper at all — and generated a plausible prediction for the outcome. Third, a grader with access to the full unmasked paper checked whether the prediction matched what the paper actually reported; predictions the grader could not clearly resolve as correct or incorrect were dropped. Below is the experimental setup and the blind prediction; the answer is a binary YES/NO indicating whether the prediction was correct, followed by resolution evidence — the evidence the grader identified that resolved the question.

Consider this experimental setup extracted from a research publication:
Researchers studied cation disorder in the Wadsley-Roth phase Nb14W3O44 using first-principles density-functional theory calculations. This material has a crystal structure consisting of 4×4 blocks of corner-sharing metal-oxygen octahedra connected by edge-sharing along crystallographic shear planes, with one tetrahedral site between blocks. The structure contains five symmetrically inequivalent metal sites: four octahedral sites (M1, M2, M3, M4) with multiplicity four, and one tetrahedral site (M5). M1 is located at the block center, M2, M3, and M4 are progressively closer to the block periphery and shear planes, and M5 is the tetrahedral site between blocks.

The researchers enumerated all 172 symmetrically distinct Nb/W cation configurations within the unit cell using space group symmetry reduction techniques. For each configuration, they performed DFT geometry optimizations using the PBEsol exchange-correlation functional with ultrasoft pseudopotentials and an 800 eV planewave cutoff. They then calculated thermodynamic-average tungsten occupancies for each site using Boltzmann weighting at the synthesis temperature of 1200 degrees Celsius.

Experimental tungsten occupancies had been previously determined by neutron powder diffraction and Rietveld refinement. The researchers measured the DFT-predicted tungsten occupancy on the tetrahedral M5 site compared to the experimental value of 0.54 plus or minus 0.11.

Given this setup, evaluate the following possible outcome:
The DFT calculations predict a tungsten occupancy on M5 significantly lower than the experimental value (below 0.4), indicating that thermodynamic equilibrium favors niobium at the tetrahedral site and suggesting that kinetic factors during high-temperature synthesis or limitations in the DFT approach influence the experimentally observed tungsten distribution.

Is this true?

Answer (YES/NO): NO